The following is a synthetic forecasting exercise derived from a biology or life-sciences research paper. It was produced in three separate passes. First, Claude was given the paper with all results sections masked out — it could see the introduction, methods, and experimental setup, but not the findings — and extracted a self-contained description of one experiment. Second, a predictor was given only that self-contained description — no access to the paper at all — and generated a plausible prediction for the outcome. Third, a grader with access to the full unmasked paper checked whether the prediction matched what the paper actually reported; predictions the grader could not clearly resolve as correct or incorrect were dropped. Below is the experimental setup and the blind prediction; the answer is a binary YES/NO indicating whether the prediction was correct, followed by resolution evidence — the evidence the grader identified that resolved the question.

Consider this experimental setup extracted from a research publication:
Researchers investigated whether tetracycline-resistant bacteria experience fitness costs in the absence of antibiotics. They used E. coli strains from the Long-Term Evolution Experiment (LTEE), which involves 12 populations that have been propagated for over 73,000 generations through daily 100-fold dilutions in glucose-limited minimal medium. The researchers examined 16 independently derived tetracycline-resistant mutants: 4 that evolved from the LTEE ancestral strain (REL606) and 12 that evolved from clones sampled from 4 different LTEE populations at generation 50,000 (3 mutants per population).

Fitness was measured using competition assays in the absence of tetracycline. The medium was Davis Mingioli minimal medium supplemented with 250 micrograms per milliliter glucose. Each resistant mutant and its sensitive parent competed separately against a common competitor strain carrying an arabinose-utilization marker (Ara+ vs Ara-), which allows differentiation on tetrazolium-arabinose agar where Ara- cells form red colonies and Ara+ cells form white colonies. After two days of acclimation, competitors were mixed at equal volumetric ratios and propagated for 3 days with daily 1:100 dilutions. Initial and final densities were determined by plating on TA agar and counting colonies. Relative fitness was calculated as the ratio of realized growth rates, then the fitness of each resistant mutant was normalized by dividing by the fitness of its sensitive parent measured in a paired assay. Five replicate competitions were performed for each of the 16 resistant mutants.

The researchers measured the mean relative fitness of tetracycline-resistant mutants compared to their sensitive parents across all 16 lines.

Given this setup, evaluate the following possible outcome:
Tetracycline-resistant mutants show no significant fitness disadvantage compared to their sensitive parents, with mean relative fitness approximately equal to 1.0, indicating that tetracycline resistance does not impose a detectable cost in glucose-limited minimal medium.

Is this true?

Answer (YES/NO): NO